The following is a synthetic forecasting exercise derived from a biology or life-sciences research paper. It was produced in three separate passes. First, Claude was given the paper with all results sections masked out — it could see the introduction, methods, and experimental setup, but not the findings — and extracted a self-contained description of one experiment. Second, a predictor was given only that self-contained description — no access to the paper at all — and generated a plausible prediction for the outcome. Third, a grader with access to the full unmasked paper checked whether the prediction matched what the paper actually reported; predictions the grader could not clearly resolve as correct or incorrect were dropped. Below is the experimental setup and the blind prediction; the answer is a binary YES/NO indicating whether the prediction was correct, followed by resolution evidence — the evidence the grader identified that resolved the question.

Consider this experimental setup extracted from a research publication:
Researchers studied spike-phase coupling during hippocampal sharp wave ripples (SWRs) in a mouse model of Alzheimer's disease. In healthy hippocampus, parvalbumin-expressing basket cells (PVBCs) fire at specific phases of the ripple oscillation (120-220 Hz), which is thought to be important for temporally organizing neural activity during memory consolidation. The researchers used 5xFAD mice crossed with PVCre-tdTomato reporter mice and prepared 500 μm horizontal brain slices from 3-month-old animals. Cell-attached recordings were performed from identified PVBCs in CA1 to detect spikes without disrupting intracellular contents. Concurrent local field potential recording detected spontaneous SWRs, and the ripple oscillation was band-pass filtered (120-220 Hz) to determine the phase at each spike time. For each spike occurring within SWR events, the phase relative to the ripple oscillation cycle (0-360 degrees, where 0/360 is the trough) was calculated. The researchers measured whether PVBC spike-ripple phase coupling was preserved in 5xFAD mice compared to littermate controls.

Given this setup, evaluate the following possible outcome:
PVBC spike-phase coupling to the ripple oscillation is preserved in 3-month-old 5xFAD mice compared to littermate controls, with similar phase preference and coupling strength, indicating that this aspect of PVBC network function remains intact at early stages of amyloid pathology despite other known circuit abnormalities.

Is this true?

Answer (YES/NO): YES